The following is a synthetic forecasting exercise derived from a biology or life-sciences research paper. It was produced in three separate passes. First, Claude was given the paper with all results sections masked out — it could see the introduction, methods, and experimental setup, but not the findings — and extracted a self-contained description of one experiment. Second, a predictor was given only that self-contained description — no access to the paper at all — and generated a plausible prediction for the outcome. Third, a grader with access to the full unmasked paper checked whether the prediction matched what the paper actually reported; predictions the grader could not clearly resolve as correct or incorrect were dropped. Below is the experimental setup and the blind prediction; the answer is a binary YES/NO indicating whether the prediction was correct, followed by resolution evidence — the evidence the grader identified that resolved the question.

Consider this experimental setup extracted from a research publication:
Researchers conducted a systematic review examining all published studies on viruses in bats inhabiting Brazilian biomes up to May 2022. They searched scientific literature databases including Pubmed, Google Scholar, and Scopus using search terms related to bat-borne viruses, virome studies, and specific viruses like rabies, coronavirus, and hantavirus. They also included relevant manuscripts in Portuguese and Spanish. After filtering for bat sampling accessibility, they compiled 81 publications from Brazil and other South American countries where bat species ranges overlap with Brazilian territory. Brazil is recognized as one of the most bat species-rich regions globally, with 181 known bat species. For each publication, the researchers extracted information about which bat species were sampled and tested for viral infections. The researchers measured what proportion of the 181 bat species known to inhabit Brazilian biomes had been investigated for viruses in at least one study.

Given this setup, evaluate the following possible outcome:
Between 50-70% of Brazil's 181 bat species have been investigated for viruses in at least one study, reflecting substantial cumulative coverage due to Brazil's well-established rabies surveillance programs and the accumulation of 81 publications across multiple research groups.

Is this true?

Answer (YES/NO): YES